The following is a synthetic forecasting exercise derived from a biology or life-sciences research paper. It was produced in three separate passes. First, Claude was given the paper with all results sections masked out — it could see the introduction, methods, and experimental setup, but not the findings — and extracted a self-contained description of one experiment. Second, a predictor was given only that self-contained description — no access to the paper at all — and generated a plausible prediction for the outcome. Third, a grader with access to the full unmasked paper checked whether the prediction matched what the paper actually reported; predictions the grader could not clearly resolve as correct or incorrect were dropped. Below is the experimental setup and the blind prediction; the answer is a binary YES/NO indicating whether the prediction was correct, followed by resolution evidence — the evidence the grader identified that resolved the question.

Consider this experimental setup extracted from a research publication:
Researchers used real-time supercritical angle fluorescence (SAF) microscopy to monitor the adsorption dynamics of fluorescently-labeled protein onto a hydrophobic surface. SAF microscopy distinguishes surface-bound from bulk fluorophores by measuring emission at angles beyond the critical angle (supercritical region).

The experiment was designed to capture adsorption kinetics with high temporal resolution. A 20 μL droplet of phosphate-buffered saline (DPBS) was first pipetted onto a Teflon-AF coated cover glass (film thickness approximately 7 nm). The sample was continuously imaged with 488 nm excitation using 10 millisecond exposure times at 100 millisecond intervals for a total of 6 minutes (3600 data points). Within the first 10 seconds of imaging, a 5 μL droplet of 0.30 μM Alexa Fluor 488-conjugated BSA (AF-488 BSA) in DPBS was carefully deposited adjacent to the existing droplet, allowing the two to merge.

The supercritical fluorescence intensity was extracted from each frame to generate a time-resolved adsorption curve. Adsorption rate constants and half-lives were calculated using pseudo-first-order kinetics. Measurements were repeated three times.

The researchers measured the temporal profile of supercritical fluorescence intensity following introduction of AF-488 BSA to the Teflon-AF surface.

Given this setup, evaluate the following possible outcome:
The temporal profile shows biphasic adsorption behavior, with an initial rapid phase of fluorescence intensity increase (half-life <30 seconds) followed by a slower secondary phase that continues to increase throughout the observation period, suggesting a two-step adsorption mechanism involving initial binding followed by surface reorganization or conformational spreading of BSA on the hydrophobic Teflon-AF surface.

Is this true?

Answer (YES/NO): NO